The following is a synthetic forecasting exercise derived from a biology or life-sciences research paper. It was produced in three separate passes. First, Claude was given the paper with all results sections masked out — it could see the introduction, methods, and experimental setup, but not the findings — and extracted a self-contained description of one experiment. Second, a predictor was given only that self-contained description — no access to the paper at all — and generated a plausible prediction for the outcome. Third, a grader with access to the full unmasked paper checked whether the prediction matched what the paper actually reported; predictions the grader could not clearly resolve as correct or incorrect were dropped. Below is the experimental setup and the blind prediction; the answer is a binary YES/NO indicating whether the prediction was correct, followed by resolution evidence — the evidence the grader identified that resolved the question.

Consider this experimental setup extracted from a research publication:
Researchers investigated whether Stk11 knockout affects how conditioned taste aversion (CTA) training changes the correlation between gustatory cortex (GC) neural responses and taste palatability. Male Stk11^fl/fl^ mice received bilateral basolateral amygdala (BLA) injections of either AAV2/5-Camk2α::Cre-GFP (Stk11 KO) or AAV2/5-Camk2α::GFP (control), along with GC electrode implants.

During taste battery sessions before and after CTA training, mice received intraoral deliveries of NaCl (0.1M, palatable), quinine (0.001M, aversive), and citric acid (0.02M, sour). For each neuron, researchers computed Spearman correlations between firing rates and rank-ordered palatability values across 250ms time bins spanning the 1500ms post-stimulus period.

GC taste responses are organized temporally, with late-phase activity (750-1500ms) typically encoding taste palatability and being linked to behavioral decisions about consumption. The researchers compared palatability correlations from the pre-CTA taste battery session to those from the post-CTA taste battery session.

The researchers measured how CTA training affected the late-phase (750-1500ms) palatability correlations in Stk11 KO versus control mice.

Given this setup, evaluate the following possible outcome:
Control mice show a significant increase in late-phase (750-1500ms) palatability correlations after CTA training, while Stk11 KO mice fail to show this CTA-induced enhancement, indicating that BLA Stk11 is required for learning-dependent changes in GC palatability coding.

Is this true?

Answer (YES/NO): NO